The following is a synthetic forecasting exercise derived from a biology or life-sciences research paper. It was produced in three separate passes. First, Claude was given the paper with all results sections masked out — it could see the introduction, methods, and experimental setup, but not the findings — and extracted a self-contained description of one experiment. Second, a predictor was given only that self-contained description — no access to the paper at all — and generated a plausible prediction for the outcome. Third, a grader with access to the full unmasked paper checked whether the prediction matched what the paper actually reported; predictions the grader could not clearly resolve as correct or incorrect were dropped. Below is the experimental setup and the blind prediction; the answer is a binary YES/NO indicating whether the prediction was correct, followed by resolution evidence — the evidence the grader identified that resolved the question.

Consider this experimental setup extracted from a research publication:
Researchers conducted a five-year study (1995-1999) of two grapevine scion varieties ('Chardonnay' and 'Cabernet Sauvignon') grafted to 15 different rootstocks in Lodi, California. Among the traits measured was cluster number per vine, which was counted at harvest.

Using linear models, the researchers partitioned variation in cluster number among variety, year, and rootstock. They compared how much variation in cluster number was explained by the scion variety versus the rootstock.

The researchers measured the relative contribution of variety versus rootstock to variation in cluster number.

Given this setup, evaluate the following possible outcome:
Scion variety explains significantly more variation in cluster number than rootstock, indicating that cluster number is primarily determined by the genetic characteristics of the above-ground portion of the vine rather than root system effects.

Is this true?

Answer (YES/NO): YES